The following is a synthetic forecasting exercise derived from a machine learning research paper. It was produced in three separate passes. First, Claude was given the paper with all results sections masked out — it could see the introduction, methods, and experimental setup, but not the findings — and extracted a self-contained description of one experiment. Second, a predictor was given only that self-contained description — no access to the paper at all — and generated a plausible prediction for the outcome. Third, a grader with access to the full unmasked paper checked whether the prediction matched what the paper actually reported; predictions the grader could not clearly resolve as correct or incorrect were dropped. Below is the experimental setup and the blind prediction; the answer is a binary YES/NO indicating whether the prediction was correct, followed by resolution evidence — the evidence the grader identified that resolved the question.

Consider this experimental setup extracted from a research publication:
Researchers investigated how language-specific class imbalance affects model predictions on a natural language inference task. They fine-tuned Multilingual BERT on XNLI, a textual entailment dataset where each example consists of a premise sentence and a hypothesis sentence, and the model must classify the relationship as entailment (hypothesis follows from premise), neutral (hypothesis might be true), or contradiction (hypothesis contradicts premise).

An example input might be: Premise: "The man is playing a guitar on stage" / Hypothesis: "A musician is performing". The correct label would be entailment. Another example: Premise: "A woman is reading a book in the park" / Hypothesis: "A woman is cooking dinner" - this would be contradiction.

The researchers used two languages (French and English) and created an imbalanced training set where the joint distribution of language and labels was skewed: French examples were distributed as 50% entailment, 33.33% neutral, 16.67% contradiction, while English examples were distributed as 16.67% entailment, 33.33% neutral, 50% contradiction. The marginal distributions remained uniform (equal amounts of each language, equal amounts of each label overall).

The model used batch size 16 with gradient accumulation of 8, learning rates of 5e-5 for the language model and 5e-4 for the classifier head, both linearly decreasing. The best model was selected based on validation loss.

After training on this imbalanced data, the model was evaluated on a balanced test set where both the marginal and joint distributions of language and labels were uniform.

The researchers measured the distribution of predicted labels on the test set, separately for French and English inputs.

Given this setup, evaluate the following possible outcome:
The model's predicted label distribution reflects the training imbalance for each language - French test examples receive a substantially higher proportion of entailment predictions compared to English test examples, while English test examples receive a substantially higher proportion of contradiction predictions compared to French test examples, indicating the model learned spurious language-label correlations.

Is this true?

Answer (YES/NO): YES